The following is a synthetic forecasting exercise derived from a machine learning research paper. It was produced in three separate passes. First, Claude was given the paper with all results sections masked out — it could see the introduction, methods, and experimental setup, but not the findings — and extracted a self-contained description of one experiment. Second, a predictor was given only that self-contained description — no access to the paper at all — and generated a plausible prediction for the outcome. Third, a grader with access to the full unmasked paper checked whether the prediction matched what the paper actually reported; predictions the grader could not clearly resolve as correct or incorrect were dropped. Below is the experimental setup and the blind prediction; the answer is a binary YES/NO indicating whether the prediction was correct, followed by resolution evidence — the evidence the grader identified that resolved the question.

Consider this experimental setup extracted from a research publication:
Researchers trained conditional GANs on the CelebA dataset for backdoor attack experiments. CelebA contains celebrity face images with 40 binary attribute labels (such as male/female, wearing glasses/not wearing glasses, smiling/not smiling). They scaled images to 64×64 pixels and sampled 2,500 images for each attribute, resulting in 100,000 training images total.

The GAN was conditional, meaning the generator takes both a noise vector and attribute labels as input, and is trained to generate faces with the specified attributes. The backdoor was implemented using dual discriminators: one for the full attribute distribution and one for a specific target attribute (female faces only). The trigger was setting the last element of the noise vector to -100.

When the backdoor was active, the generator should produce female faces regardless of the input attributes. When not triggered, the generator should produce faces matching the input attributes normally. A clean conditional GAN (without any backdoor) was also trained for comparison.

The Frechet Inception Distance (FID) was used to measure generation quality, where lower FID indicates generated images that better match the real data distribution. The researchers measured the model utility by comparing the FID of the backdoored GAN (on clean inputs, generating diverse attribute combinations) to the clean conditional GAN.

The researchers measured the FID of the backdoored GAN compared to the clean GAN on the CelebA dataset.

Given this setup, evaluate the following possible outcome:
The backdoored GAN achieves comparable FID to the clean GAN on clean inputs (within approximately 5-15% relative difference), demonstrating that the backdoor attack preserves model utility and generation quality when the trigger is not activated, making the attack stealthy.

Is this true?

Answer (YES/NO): YES